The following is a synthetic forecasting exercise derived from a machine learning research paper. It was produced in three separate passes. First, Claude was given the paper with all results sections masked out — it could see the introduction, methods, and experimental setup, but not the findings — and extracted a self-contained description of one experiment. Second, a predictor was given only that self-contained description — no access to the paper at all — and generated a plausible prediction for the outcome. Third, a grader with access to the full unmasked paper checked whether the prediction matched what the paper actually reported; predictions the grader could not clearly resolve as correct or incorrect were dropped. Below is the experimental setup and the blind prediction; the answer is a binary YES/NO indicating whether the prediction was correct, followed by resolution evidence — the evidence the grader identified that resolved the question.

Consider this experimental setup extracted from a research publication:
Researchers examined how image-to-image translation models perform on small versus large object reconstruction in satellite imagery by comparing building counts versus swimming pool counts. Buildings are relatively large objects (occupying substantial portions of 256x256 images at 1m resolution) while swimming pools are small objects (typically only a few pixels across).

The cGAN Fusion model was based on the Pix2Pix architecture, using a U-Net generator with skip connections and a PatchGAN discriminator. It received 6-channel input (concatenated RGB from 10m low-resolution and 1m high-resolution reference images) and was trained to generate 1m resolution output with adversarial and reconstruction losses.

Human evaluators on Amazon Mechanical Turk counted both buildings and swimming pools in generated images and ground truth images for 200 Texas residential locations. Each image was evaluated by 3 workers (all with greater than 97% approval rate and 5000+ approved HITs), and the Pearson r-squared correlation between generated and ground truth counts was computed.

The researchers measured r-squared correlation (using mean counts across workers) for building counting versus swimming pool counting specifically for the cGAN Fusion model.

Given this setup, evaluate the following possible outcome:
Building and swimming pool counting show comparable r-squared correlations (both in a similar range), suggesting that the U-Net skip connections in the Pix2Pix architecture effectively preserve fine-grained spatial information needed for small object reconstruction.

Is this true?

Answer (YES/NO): NO